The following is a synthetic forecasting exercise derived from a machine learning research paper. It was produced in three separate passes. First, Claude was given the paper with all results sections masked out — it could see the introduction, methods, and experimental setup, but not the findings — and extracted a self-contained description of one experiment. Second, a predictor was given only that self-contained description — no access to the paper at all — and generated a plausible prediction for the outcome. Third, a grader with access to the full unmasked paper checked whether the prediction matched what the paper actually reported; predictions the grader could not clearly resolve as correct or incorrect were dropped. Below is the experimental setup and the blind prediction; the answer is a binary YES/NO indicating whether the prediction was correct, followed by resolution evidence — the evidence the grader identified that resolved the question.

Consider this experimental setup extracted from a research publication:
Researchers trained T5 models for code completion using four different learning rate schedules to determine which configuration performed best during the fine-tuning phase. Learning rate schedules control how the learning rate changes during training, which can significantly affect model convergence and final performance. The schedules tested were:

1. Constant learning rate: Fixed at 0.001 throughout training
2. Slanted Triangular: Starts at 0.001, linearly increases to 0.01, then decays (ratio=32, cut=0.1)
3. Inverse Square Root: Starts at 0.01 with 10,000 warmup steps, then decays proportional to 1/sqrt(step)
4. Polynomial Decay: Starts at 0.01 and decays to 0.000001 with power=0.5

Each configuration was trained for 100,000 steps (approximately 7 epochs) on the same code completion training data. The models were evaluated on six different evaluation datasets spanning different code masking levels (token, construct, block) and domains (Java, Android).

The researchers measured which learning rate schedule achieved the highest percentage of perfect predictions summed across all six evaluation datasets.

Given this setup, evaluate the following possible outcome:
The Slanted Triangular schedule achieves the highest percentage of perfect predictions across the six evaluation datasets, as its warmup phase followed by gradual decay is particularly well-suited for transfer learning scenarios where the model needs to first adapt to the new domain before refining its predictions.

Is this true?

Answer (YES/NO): YES